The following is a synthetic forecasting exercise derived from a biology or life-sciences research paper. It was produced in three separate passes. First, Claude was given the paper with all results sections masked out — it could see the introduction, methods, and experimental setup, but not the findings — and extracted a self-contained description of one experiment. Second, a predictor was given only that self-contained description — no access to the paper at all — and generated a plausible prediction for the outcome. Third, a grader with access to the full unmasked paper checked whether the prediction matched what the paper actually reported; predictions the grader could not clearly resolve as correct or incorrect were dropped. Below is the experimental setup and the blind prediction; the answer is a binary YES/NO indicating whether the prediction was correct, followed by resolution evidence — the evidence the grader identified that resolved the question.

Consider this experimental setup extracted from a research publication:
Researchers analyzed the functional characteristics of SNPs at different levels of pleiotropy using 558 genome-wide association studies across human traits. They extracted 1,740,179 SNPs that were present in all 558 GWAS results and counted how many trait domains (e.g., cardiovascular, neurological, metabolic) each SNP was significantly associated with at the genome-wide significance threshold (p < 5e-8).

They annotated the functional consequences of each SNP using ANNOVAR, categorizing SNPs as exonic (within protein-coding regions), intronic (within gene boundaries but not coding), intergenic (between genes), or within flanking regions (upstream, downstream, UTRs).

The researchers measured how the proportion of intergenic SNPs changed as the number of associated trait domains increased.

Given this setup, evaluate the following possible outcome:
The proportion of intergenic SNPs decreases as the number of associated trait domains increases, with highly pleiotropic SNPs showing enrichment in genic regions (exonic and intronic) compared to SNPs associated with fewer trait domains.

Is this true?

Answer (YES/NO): YES